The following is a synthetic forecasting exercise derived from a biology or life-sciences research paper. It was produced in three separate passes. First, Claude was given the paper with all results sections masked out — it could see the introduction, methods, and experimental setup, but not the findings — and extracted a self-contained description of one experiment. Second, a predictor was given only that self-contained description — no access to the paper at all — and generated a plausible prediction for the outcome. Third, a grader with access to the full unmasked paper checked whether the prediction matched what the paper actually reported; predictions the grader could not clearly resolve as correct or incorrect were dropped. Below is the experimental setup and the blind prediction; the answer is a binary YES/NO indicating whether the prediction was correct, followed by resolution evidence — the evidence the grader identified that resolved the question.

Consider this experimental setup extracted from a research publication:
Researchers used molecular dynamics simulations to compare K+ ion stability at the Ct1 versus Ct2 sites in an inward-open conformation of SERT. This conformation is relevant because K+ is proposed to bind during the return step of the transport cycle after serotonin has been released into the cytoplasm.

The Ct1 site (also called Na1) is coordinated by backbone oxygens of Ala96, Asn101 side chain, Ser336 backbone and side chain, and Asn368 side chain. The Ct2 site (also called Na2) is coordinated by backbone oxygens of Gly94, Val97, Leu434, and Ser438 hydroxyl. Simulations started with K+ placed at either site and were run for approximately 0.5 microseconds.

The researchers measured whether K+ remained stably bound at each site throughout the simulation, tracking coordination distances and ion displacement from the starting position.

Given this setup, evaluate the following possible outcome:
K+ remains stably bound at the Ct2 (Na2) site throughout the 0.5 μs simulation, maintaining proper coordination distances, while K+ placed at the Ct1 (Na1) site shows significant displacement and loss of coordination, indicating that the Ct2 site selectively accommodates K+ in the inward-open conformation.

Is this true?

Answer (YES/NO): NO